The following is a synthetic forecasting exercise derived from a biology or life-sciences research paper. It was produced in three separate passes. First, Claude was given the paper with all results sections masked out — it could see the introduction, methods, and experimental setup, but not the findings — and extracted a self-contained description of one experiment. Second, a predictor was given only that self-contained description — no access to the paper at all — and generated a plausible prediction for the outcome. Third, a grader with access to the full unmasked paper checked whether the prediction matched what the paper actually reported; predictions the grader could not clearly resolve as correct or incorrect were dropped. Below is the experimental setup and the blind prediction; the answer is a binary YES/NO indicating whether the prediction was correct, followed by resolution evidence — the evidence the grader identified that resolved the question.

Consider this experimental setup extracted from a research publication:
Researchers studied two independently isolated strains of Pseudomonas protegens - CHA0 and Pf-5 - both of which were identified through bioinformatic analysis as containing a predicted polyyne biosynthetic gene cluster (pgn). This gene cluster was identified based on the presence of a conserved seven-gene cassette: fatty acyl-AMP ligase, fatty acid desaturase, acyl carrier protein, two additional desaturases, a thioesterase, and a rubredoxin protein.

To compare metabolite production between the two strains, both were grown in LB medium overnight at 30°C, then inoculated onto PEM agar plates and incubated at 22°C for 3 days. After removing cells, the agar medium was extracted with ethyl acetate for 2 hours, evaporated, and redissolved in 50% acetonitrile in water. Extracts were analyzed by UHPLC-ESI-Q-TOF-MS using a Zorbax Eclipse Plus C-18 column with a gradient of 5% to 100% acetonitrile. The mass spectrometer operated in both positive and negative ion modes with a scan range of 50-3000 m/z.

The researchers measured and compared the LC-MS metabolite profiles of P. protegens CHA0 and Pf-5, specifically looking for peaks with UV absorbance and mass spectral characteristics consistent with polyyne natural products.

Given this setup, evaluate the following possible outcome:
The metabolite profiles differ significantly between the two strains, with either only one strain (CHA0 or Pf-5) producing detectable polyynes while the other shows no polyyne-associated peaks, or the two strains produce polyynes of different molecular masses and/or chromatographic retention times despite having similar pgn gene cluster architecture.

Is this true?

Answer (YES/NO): NO